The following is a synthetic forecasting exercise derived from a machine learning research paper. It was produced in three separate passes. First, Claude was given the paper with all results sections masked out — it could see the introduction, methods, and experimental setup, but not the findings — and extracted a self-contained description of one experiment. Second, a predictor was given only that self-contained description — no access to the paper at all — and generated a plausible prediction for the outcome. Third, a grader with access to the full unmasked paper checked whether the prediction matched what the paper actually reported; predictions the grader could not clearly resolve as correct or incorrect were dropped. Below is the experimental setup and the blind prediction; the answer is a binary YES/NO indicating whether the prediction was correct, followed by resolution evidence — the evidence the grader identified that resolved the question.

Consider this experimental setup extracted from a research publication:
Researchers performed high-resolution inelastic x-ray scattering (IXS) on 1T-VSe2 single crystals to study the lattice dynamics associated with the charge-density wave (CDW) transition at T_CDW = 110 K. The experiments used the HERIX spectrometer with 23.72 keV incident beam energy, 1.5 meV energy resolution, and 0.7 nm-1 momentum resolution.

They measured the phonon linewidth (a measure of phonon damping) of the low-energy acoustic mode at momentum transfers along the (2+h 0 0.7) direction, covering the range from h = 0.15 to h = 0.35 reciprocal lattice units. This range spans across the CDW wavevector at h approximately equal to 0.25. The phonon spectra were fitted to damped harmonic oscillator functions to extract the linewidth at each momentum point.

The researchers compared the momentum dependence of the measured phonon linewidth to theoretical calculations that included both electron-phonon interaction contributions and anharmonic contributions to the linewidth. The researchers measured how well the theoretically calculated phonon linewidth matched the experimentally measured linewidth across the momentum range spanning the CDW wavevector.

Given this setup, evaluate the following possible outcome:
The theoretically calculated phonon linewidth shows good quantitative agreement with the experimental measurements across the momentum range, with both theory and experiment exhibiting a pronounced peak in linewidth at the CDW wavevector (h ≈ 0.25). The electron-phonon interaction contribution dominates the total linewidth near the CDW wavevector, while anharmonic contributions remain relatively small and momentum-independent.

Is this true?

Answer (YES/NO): NO